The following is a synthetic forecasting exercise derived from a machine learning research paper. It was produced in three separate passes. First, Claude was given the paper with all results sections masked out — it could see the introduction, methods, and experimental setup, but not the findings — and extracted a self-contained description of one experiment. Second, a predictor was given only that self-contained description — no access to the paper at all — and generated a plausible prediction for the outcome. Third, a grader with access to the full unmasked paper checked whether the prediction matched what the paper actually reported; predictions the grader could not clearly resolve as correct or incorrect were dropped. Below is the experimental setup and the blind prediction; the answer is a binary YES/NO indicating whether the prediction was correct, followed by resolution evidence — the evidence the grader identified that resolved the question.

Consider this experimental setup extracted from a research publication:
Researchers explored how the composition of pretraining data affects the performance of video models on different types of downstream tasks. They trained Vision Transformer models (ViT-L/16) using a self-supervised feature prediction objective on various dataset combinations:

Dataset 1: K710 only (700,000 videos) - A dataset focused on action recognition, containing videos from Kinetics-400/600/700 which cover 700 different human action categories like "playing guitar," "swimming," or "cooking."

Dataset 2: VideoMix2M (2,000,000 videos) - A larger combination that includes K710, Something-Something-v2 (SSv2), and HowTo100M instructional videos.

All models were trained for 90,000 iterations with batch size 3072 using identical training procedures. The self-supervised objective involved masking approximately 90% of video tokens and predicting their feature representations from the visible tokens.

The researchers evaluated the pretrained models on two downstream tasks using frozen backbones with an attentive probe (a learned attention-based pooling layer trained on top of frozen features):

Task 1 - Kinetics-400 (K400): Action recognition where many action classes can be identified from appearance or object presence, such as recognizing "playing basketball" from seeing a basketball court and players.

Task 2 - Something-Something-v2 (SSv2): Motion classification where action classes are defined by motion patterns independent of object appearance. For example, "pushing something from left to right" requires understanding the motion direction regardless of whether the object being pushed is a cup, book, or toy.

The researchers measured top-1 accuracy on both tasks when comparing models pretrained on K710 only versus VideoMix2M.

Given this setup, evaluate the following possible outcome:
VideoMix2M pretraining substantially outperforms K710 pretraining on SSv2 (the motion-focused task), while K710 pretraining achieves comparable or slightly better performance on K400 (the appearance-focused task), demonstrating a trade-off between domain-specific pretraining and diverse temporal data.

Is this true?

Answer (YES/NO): YES